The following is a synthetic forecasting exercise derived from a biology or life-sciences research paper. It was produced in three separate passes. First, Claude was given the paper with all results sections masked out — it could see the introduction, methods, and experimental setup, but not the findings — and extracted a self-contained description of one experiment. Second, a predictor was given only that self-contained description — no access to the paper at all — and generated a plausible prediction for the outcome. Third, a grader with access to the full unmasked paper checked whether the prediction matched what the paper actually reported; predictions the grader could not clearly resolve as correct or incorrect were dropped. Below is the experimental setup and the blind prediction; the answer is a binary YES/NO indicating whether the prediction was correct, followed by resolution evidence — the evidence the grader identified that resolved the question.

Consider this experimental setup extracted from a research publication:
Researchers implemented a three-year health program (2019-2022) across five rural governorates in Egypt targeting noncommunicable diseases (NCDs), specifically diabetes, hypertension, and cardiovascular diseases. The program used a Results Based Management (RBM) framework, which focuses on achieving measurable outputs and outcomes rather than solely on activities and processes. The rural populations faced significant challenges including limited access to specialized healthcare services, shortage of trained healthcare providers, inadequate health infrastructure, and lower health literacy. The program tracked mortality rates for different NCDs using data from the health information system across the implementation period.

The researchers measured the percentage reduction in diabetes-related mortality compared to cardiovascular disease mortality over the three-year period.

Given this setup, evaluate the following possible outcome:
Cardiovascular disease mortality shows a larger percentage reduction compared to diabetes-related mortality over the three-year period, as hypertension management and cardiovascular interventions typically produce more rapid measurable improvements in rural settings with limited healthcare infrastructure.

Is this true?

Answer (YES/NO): YES